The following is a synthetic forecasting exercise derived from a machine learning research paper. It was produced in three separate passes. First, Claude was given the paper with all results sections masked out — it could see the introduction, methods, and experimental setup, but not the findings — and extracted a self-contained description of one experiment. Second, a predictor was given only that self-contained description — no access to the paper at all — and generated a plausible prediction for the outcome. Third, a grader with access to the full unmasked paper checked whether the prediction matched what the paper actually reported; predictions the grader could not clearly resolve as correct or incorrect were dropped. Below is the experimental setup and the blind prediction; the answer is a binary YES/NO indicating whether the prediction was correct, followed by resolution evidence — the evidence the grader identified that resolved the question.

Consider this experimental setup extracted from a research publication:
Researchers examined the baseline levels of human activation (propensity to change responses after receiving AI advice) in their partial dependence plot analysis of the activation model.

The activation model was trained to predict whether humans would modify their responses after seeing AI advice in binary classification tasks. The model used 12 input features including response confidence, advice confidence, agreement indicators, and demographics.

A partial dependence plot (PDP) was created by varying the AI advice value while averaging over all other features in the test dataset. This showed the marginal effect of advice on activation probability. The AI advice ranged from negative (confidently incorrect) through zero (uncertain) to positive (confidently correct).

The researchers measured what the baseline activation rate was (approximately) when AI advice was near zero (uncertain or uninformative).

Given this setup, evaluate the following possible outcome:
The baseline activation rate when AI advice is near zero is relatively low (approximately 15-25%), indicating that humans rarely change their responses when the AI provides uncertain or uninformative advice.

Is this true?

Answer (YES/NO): NO